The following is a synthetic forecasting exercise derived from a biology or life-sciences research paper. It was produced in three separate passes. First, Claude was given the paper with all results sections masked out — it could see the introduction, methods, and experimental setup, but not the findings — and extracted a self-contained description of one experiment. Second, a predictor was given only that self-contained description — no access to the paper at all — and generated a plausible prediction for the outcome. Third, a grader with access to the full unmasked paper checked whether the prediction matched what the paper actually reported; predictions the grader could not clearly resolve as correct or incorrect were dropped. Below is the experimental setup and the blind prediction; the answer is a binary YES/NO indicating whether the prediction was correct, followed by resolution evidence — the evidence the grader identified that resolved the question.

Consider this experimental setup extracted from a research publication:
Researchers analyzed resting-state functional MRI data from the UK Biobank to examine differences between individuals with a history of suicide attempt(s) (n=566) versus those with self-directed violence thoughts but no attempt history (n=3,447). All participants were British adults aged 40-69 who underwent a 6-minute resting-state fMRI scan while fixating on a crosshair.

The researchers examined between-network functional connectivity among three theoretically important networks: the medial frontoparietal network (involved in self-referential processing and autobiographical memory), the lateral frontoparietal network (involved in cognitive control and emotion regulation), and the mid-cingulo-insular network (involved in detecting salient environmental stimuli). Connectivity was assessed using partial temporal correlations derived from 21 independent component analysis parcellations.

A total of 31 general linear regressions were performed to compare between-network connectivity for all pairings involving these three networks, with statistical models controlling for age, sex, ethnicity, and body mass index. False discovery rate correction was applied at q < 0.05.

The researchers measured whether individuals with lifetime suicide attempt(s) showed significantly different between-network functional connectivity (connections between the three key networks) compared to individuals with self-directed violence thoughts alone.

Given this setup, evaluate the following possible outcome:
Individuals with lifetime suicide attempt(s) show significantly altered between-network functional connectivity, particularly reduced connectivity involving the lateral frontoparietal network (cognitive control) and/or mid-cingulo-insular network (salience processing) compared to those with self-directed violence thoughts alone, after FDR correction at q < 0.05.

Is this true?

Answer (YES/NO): NO